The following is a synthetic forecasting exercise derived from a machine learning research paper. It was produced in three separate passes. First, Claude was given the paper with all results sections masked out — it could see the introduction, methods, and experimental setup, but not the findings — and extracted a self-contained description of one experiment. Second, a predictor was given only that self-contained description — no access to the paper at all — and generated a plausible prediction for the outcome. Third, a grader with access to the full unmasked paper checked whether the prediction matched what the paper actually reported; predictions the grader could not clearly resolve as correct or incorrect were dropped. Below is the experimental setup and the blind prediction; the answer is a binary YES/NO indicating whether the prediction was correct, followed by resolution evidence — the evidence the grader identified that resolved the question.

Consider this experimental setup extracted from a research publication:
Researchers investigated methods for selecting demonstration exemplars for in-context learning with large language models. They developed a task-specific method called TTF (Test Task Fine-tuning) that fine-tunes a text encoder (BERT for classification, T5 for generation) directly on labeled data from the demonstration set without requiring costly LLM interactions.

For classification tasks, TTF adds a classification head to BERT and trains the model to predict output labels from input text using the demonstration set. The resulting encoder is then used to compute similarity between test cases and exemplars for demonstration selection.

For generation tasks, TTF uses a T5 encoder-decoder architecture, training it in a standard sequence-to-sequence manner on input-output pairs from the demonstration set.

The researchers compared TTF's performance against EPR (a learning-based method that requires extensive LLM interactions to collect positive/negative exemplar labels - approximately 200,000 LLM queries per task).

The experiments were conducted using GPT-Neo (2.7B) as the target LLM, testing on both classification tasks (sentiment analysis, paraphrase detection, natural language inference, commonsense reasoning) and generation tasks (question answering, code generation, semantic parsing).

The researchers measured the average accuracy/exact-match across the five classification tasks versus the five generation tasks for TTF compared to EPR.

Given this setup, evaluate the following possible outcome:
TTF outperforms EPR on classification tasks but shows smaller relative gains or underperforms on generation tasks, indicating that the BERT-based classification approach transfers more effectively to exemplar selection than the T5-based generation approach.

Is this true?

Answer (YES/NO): YES